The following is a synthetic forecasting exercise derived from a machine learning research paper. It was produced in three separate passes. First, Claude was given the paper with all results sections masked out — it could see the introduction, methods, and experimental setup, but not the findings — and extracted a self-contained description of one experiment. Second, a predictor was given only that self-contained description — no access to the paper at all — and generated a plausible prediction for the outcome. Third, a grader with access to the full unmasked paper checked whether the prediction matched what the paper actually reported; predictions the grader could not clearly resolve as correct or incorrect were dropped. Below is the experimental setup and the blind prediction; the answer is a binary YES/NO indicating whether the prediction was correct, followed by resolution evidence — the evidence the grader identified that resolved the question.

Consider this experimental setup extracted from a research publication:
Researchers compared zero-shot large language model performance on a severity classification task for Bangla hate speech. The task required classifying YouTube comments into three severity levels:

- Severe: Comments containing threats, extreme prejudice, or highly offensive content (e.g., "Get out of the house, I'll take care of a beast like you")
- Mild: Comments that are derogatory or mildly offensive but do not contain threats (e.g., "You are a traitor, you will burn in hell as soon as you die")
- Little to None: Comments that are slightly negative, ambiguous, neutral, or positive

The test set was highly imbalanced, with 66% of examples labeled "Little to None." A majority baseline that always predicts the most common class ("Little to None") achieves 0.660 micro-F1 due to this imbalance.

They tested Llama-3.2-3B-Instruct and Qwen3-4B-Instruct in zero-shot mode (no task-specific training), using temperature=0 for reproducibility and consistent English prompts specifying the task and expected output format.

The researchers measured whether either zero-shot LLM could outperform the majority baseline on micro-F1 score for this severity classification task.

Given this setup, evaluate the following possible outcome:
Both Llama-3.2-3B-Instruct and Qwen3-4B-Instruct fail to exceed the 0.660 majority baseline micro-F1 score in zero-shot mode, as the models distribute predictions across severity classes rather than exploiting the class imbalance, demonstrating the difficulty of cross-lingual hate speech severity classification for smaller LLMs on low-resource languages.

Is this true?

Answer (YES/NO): YES